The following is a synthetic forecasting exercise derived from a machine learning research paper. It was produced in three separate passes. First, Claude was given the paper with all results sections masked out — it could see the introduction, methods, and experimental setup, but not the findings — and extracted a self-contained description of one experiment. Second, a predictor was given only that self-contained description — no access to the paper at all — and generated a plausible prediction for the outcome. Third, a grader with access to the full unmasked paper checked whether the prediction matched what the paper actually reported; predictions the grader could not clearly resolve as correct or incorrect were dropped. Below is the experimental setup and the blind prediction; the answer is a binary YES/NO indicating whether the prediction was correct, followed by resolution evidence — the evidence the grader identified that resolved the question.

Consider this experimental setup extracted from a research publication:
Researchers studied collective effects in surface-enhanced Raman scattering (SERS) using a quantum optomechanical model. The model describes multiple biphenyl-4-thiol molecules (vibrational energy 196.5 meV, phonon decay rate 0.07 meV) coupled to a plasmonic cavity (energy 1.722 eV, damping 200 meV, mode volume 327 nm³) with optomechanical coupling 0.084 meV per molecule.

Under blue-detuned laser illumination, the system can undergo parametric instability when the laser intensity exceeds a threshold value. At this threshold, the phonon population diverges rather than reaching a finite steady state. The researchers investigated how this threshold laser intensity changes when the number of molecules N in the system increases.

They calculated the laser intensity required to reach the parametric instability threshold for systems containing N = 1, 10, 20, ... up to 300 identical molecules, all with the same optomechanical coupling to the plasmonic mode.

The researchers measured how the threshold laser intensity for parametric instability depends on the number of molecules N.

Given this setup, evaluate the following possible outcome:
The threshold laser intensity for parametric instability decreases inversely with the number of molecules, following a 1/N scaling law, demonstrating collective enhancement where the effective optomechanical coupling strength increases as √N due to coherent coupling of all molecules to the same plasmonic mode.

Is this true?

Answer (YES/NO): YES